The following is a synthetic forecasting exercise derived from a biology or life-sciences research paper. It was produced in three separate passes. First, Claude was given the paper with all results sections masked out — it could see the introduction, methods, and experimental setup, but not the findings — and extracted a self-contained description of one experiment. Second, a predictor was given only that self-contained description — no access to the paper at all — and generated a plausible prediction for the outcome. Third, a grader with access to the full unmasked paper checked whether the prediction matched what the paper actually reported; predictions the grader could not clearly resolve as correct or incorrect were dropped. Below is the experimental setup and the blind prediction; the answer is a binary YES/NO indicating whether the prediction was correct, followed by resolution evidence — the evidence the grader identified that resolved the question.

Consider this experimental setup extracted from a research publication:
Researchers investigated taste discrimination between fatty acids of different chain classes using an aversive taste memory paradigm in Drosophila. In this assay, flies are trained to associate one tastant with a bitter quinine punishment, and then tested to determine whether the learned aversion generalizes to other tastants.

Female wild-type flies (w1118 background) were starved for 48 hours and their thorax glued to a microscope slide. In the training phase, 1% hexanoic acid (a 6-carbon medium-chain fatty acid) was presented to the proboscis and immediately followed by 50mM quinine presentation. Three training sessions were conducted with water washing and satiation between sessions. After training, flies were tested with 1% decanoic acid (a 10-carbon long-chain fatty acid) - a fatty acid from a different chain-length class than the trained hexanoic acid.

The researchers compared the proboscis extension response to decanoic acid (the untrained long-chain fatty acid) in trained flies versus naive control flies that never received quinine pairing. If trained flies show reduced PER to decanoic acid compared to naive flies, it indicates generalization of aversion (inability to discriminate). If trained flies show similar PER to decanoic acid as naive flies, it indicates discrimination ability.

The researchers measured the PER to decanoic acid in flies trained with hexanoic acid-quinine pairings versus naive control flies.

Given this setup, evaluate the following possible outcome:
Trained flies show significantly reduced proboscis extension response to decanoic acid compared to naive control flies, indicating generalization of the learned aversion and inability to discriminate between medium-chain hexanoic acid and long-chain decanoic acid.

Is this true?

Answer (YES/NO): NO